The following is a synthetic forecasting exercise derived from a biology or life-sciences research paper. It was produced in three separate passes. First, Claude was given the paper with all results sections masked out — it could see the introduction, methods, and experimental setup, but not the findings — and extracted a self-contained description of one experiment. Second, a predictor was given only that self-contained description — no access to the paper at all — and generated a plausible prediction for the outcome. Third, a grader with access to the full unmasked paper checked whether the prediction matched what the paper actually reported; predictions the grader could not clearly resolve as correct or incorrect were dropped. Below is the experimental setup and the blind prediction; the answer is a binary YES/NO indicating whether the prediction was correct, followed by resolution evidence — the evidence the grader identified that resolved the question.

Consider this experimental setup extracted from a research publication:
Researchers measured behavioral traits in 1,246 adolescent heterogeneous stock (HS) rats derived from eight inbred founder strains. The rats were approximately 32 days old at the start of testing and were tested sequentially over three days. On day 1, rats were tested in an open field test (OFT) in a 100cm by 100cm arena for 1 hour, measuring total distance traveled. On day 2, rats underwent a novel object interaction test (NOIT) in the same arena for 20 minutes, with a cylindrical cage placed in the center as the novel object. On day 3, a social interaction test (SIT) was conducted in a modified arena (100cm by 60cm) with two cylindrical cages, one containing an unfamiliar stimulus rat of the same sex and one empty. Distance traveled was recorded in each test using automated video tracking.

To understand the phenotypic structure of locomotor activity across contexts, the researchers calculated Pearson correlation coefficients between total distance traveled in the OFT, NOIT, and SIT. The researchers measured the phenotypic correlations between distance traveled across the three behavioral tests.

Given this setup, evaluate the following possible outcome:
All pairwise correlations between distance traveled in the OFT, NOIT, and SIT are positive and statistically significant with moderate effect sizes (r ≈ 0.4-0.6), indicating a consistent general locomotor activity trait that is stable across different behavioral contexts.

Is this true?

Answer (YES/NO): NO